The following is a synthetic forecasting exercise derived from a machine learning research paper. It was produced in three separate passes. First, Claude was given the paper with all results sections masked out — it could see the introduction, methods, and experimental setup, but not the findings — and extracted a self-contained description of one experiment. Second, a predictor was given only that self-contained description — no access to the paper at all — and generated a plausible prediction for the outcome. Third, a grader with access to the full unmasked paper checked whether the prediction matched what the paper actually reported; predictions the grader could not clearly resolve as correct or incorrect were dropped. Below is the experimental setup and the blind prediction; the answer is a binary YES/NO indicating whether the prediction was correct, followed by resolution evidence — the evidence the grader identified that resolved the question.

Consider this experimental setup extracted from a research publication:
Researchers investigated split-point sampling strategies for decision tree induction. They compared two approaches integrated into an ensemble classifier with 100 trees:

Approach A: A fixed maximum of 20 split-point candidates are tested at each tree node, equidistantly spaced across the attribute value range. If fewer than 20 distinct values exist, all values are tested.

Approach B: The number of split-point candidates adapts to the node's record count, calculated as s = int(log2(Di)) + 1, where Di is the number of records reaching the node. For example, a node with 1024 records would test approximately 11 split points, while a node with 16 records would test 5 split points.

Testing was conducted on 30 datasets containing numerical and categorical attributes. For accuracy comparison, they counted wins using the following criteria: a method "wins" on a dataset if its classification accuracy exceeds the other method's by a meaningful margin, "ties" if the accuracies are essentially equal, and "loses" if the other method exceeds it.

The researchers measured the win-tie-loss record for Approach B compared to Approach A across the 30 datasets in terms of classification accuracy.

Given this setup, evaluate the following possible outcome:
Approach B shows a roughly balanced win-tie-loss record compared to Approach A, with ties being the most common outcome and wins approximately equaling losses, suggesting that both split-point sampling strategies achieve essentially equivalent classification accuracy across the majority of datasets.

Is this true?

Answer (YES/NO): NO